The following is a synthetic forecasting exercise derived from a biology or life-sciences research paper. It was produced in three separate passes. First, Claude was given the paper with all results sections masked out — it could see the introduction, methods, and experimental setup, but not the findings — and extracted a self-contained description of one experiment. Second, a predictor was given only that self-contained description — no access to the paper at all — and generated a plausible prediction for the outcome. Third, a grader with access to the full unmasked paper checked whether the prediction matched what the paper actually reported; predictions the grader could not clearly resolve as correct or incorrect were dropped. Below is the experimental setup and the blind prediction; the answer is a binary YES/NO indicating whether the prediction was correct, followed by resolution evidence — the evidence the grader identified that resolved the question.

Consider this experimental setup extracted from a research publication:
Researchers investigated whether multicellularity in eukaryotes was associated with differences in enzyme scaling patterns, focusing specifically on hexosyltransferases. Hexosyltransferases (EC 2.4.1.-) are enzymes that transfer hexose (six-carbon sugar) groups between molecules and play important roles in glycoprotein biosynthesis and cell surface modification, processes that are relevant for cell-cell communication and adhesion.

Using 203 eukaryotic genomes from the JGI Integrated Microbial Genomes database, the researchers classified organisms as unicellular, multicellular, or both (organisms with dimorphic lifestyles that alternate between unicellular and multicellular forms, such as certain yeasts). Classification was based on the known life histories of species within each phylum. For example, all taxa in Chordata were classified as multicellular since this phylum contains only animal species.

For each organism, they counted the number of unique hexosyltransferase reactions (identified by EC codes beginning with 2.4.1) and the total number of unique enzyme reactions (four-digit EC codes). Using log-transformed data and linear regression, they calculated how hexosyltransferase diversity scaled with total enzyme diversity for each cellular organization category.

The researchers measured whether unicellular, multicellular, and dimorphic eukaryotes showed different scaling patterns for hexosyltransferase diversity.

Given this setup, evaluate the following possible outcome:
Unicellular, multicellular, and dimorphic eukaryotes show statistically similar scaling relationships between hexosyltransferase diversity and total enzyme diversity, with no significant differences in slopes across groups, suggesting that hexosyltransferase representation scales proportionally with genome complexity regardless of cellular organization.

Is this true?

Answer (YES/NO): NO